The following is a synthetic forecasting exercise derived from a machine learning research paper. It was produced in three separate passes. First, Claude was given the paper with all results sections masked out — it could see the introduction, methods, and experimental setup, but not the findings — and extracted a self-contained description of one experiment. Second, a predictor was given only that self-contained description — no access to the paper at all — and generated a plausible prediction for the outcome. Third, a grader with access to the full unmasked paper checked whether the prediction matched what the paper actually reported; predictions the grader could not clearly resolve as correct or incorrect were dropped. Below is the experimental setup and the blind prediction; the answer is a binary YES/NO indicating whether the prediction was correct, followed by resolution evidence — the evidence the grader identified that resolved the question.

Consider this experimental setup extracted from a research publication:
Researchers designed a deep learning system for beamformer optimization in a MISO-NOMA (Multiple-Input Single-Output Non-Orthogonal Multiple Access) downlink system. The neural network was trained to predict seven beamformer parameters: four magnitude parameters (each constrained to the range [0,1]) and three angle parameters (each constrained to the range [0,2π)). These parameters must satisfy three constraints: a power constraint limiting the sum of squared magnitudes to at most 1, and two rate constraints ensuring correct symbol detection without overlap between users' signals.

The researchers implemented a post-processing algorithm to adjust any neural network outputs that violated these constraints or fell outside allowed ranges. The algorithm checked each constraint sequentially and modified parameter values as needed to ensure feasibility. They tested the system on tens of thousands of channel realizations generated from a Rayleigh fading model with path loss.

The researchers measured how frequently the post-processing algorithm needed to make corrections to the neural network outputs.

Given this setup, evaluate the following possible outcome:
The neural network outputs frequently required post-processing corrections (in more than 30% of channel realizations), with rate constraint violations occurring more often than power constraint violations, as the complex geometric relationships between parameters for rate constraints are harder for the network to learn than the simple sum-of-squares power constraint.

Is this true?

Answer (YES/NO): NO